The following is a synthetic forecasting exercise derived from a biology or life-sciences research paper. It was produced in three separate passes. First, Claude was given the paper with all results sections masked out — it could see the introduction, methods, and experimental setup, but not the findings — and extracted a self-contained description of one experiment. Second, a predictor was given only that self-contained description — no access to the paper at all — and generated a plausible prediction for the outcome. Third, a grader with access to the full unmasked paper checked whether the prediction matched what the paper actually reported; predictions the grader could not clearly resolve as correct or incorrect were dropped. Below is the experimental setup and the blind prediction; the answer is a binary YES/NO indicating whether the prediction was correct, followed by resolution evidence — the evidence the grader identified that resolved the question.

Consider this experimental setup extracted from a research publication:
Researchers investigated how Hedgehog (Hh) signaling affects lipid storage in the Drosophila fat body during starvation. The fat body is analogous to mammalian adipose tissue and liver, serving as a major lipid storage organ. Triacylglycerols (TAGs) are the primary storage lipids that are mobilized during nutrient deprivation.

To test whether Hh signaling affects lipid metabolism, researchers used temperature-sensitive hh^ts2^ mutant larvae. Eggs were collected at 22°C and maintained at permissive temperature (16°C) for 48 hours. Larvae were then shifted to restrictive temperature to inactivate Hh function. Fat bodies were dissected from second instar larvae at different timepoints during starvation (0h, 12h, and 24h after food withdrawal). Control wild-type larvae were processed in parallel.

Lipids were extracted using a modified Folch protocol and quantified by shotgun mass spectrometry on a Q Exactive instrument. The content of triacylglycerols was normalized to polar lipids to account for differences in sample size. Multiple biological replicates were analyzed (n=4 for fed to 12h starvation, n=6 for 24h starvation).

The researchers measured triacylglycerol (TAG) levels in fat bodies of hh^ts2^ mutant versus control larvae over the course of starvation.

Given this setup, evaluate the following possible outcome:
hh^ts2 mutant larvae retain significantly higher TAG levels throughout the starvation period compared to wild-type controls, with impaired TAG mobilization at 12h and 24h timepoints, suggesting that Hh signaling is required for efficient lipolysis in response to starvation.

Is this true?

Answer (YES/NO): YES